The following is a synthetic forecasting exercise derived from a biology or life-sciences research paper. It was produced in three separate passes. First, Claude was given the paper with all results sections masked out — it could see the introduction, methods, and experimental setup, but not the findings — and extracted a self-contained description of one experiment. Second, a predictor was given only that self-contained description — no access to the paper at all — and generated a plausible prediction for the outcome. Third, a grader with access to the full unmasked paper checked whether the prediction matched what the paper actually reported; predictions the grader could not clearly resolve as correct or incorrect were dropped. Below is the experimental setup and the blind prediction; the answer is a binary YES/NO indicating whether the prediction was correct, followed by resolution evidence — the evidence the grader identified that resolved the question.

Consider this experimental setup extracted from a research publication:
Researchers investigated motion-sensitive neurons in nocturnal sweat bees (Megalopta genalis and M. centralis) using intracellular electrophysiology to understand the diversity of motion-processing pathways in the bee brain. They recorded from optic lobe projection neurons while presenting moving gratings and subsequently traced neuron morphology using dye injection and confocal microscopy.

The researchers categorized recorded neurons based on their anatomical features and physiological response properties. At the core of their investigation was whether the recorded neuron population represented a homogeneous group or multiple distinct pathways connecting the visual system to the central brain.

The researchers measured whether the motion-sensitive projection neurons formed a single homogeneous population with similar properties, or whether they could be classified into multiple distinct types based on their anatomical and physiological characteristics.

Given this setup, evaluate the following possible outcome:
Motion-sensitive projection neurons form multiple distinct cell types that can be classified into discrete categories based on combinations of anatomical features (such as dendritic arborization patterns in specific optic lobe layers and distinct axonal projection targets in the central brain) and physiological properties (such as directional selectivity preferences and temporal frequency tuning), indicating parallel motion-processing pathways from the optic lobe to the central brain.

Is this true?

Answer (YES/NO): YES